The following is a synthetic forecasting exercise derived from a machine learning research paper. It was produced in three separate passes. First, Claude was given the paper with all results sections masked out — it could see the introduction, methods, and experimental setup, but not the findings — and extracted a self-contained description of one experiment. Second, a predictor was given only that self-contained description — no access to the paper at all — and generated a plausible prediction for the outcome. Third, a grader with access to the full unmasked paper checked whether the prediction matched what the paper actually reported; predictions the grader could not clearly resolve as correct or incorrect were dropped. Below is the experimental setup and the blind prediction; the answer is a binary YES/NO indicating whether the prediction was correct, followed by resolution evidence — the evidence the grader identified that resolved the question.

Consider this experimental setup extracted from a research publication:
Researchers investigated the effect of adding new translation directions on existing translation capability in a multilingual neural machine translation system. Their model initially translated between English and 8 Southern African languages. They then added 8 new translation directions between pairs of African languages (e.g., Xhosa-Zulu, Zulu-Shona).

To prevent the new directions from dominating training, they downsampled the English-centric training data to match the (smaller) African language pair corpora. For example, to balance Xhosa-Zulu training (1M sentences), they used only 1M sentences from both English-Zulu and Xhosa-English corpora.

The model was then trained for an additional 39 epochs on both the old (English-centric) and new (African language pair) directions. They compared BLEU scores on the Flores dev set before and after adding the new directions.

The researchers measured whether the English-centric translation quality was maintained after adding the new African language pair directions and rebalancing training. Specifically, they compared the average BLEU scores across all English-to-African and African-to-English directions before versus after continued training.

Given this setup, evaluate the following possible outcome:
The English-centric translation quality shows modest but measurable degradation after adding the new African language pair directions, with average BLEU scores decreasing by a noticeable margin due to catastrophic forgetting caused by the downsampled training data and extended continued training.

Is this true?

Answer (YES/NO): NO